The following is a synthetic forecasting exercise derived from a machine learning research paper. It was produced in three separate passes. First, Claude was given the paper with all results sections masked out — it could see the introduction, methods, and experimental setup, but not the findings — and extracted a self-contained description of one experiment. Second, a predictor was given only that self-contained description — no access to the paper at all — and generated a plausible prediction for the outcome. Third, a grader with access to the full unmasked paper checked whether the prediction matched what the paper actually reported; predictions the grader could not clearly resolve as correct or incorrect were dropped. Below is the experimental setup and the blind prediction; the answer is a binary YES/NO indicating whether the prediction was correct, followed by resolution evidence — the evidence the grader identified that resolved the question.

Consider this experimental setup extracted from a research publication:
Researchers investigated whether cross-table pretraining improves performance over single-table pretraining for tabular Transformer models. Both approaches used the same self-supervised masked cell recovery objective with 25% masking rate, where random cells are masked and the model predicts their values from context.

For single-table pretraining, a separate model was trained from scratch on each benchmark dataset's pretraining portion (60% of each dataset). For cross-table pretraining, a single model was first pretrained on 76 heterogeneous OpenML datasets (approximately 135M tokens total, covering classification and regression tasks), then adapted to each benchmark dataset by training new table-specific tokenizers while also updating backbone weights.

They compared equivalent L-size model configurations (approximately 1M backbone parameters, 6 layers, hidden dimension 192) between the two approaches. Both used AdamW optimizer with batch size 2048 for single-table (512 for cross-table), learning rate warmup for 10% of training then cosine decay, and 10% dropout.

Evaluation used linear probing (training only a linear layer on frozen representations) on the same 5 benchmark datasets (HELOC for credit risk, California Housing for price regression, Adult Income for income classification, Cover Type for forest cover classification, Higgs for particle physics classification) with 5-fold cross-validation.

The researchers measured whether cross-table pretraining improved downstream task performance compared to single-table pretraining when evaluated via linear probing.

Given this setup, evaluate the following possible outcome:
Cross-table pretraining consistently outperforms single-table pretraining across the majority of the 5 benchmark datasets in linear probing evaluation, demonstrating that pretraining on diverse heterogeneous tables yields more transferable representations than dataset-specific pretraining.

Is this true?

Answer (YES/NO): NO